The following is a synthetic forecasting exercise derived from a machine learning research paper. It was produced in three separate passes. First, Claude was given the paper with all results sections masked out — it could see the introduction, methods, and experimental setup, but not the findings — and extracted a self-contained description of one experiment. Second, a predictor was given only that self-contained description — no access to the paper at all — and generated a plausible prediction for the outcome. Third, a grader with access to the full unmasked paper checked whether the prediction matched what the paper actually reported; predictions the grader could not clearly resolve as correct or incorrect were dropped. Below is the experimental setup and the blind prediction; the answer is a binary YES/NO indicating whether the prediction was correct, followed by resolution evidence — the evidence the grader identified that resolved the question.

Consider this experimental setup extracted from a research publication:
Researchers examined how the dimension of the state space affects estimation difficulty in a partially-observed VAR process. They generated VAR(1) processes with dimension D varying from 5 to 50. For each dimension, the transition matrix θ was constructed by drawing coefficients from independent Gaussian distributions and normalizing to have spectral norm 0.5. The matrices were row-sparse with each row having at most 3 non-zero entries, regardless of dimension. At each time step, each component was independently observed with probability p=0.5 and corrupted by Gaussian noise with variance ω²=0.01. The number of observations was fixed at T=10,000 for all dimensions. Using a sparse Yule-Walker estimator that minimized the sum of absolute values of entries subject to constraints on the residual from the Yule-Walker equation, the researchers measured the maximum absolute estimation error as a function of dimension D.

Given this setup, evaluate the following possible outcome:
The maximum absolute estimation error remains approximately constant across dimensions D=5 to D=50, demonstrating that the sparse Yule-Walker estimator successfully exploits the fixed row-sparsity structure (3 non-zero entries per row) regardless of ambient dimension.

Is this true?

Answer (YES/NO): NO